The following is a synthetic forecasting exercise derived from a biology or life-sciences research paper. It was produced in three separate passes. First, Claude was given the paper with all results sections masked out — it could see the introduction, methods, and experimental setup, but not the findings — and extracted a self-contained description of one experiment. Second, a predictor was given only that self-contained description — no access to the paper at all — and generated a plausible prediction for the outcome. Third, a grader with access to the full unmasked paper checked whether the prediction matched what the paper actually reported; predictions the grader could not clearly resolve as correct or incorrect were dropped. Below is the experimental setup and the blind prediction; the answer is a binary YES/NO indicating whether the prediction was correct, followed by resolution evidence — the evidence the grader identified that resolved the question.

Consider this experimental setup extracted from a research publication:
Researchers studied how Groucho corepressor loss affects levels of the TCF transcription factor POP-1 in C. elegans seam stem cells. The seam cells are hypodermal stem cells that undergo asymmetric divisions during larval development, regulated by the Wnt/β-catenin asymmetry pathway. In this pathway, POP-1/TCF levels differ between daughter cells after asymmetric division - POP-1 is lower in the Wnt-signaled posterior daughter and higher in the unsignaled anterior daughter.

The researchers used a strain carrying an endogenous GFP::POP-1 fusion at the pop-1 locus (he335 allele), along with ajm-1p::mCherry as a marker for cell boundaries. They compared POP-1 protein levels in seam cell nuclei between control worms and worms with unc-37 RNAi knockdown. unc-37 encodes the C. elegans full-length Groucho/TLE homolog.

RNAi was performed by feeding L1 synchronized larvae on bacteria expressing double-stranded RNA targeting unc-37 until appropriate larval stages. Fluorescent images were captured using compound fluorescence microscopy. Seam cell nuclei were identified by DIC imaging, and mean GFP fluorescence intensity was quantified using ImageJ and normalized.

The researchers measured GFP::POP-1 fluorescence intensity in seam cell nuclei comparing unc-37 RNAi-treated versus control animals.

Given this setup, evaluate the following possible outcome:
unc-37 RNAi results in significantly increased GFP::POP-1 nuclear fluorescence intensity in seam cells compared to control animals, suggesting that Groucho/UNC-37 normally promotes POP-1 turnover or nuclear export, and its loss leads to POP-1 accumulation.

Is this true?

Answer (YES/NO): NO